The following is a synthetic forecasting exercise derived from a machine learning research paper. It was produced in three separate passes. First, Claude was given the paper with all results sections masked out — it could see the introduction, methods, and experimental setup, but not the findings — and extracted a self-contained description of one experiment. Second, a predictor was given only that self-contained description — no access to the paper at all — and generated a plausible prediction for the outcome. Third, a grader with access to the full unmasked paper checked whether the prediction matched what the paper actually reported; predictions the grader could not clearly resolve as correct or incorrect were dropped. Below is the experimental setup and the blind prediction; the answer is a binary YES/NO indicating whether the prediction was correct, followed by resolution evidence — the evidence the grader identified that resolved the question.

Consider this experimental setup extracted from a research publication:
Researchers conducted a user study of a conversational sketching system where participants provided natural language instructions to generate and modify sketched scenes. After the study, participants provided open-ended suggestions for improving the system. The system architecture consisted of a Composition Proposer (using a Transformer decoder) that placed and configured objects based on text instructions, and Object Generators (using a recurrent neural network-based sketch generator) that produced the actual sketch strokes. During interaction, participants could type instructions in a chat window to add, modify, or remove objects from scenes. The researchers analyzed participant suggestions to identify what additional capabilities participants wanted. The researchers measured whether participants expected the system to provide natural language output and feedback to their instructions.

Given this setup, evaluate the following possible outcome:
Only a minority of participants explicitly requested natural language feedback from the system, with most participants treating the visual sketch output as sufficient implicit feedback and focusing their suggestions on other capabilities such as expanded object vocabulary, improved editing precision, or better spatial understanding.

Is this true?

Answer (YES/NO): NO